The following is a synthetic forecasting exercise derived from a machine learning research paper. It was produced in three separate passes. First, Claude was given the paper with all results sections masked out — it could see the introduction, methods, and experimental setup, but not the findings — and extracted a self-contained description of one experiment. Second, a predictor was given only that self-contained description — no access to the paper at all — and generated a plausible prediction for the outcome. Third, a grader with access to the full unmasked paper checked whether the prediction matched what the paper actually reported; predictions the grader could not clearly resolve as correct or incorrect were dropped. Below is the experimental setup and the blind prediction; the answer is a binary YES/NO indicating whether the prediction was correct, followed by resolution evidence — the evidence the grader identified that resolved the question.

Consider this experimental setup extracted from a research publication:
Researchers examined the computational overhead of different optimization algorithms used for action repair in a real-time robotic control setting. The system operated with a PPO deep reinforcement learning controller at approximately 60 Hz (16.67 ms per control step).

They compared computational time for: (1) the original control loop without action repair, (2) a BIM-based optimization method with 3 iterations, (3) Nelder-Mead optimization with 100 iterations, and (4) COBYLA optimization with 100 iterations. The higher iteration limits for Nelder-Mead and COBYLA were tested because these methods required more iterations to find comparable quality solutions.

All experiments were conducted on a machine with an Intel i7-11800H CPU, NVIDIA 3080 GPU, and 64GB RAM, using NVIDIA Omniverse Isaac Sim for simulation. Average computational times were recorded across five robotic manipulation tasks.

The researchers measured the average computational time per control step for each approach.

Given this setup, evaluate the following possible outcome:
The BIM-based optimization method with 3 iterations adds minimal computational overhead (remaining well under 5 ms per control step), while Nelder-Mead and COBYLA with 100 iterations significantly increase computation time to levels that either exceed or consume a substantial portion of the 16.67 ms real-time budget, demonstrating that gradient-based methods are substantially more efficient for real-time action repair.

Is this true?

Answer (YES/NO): YES